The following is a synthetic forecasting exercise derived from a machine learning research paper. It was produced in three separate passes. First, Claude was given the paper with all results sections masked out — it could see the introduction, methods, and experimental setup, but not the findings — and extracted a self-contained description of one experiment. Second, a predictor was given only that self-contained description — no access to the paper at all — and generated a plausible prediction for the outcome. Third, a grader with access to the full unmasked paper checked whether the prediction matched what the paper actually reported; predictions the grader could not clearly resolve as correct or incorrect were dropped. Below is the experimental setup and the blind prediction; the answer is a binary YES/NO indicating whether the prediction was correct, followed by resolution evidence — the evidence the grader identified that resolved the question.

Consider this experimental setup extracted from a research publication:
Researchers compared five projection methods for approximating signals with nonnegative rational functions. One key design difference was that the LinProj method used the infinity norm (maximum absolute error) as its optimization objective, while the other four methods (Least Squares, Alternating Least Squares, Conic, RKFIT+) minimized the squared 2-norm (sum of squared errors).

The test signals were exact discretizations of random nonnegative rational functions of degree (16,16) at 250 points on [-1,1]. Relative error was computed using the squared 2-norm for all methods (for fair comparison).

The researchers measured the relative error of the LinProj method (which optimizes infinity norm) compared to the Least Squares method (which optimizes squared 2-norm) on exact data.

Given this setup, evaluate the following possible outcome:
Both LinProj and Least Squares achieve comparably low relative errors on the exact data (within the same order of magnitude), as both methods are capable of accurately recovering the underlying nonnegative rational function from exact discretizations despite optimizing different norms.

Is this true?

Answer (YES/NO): NO